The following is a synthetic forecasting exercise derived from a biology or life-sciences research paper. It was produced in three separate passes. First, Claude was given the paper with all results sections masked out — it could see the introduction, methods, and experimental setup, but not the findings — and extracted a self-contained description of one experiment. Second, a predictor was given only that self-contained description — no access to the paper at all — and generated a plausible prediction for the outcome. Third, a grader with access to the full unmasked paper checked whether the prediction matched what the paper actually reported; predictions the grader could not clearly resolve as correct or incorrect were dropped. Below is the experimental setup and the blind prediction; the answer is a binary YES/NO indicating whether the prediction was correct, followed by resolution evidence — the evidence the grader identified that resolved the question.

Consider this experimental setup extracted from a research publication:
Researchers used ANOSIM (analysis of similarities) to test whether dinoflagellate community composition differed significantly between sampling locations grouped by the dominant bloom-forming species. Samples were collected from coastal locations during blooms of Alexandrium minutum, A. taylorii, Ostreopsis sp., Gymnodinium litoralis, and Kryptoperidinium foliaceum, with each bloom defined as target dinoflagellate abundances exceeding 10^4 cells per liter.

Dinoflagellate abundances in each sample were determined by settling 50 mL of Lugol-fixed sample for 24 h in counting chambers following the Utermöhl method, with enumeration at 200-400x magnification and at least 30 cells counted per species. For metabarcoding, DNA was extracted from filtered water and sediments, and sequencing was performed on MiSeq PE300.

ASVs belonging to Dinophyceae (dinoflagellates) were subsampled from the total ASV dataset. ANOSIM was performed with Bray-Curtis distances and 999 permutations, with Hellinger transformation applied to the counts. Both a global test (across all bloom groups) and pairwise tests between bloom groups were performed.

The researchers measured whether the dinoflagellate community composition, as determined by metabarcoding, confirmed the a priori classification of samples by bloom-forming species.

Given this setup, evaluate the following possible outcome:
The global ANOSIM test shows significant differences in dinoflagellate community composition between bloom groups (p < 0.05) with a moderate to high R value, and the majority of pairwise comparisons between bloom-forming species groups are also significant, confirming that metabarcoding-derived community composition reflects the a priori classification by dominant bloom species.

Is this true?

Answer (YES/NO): NO